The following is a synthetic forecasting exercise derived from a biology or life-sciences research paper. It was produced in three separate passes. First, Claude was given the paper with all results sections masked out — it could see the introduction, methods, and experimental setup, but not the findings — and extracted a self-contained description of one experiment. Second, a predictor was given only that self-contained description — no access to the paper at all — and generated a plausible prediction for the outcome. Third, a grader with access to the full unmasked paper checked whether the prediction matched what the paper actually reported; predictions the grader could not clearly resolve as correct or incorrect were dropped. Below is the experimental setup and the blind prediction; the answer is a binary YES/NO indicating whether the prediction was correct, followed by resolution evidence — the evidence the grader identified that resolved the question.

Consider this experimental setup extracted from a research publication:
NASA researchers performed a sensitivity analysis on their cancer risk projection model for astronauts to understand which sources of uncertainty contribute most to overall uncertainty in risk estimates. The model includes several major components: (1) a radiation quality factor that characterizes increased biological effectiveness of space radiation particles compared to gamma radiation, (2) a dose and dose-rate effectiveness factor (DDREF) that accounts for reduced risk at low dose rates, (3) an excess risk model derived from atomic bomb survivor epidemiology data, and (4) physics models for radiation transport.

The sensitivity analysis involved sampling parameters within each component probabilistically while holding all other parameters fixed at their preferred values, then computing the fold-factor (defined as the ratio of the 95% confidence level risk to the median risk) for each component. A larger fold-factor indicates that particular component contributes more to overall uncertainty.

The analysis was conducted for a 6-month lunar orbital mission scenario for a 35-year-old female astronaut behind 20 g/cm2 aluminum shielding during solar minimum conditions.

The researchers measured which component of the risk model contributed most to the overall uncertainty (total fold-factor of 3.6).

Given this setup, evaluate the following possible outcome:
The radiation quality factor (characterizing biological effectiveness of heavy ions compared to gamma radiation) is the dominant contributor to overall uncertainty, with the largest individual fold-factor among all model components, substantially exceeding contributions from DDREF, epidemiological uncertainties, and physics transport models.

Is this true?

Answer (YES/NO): YES